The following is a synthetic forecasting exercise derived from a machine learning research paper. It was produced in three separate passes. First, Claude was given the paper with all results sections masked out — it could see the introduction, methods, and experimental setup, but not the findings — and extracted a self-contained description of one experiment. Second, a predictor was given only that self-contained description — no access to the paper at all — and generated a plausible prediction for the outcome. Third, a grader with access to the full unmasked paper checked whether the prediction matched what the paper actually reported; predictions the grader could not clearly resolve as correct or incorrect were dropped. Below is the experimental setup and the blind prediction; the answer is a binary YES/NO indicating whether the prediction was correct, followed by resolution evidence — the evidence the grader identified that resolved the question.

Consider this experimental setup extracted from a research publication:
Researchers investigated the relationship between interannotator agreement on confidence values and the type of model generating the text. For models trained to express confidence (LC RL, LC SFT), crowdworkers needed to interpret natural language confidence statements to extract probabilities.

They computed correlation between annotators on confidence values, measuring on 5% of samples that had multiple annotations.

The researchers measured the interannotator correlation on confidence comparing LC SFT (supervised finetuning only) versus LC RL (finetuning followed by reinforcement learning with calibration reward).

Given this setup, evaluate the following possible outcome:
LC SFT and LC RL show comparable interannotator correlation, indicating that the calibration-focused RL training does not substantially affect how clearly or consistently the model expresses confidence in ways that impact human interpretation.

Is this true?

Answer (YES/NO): NO